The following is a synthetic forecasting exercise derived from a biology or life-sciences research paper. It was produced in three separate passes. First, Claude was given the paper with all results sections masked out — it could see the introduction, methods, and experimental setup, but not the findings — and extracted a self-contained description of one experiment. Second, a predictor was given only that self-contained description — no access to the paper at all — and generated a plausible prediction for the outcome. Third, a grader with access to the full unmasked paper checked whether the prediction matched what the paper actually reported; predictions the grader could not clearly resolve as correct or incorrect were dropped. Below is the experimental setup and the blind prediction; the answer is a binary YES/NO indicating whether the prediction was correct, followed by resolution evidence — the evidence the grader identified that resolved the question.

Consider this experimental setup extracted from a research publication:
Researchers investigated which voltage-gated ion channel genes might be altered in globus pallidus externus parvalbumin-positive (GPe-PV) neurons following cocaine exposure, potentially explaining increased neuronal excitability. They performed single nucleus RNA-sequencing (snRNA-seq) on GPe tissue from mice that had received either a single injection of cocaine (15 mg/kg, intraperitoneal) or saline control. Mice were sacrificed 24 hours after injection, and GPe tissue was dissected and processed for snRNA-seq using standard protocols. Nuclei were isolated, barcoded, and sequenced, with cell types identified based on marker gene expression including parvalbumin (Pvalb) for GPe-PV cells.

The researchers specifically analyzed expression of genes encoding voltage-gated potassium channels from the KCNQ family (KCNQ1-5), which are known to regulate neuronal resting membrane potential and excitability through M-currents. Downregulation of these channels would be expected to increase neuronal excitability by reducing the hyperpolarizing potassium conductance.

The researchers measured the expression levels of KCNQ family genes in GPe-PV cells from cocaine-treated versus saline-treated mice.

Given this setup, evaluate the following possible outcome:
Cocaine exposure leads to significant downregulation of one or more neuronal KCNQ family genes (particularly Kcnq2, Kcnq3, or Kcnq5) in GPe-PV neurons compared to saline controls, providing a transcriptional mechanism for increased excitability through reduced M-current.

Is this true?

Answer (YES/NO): YES